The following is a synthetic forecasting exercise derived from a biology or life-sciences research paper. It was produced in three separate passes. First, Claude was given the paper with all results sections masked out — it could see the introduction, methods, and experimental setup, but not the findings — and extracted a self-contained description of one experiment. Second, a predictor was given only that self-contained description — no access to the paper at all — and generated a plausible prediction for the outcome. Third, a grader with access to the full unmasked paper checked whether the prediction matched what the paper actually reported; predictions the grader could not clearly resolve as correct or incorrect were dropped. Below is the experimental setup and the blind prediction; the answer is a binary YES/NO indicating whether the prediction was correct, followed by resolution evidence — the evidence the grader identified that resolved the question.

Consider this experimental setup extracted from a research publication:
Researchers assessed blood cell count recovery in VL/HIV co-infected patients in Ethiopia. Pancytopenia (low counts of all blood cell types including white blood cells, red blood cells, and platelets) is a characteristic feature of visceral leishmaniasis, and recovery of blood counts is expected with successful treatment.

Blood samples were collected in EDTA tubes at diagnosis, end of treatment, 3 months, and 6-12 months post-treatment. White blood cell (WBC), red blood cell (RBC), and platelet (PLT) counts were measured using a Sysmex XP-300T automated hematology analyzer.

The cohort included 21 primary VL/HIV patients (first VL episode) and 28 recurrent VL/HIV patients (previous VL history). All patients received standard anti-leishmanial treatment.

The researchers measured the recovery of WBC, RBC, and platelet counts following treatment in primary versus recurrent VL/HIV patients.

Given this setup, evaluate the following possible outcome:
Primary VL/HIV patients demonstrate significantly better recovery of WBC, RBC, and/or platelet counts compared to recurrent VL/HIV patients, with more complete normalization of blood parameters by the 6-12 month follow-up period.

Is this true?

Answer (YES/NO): NO